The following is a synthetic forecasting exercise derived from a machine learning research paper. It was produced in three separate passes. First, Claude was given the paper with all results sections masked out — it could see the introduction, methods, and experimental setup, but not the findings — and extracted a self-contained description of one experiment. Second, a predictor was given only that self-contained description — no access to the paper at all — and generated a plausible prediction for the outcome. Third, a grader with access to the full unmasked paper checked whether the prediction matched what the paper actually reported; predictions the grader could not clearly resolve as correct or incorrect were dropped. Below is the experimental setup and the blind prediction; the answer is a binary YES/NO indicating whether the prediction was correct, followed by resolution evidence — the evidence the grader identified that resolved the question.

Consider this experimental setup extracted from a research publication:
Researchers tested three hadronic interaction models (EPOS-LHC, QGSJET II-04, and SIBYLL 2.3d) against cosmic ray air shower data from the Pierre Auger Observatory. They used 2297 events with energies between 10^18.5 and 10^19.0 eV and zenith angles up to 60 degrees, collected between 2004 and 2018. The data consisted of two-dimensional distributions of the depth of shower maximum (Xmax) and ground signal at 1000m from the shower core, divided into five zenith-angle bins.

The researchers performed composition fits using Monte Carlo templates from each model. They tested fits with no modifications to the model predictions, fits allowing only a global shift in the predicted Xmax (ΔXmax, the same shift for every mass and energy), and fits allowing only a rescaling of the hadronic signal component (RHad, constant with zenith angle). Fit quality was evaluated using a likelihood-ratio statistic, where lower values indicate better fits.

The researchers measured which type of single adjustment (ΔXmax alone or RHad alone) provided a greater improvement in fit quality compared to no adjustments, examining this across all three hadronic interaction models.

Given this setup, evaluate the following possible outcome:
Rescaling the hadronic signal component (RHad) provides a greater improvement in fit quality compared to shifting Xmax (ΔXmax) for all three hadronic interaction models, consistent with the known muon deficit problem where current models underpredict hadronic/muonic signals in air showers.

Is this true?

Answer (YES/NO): YES